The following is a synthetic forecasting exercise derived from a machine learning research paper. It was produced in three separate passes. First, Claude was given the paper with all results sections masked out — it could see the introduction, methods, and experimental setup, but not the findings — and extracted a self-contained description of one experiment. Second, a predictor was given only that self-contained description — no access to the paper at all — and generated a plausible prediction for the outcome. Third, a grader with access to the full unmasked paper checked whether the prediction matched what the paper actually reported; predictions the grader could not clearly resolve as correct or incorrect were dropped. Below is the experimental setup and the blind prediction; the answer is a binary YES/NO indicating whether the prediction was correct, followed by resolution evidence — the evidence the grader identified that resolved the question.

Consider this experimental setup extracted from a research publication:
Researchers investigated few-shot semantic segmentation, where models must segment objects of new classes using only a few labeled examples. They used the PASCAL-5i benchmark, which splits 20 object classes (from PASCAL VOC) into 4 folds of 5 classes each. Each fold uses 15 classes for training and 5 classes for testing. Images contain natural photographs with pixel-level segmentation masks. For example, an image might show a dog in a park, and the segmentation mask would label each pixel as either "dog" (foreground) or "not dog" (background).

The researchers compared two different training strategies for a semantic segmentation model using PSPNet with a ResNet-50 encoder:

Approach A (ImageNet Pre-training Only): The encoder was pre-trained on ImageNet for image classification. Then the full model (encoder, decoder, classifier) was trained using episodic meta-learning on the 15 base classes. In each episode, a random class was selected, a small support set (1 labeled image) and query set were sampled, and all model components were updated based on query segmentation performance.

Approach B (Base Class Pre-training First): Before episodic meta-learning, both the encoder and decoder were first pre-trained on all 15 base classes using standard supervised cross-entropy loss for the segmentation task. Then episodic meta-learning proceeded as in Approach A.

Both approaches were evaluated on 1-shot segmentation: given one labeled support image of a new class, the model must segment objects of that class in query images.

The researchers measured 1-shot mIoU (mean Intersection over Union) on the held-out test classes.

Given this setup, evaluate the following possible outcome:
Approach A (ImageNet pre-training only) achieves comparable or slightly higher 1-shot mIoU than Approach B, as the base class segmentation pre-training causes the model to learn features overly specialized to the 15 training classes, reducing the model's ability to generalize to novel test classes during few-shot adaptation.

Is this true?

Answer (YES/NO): NO